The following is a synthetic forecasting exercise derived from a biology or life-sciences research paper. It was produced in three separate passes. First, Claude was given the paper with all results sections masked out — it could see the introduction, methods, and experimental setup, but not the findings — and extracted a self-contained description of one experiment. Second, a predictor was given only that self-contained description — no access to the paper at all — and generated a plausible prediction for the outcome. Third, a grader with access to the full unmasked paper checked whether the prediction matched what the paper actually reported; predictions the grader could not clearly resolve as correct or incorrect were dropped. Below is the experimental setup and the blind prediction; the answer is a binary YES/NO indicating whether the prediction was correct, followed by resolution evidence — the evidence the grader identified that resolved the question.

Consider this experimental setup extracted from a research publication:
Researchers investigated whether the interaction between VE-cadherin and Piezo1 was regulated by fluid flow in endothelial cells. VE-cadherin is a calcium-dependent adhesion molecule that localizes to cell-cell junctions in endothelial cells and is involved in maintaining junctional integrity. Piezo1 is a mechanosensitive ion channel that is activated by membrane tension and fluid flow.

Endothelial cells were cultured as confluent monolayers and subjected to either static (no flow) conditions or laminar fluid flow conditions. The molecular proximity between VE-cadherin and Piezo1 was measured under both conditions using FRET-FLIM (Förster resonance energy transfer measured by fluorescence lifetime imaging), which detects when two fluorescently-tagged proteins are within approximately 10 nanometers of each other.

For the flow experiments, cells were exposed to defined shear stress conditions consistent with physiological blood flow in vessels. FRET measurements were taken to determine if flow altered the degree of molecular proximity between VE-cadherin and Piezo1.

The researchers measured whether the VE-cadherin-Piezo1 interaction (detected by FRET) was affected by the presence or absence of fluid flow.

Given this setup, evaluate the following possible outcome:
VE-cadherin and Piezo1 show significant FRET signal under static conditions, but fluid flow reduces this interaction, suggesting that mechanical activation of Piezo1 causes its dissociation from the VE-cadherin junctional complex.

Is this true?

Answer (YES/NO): NO